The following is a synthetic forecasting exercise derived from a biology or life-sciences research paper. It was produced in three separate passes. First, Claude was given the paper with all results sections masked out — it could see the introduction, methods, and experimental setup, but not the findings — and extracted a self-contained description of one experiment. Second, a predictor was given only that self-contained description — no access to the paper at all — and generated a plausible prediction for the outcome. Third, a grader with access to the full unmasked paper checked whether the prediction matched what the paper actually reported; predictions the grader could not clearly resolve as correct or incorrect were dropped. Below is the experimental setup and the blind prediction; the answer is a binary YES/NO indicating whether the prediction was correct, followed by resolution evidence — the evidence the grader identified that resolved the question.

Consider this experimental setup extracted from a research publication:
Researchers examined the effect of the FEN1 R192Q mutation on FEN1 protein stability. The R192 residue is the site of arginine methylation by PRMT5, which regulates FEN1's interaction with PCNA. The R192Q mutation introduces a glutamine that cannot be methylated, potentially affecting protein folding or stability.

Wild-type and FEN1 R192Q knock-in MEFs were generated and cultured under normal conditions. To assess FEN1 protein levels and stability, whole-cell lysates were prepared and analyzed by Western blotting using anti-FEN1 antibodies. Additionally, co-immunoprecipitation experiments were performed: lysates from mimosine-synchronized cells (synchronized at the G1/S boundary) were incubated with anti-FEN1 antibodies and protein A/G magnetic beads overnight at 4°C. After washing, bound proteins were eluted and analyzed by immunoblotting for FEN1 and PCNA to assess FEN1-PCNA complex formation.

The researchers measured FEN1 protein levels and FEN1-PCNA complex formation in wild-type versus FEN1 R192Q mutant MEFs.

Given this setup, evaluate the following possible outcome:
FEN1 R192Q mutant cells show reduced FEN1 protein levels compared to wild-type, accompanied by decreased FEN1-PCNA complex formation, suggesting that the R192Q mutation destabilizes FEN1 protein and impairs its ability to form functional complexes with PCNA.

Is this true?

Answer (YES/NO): YES